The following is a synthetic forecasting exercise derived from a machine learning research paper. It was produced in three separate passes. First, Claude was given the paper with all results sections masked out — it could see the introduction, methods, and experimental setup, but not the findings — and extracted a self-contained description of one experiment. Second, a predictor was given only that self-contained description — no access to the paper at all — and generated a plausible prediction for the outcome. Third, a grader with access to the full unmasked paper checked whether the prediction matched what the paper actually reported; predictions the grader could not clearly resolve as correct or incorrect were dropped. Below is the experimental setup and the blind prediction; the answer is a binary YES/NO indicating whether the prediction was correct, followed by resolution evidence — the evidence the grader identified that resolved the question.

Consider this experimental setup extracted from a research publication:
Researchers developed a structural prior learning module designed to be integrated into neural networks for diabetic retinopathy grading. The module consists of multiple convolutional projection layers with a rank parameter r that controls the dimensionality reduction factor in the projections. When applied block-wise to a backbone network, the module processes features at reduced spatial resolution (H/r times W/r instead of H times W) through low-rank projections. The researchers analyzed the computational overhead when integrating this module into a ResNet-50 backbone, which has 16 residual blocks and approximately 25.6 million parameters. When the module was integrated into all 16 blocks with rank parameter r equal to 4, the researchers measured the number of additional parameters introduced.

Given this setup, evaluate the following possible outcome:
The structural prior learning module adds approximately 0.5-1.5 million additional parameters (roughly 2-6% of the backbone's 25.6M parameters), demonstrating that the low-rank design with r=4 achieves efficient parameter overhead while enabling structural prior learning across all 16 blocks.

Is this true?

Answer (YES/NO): NO